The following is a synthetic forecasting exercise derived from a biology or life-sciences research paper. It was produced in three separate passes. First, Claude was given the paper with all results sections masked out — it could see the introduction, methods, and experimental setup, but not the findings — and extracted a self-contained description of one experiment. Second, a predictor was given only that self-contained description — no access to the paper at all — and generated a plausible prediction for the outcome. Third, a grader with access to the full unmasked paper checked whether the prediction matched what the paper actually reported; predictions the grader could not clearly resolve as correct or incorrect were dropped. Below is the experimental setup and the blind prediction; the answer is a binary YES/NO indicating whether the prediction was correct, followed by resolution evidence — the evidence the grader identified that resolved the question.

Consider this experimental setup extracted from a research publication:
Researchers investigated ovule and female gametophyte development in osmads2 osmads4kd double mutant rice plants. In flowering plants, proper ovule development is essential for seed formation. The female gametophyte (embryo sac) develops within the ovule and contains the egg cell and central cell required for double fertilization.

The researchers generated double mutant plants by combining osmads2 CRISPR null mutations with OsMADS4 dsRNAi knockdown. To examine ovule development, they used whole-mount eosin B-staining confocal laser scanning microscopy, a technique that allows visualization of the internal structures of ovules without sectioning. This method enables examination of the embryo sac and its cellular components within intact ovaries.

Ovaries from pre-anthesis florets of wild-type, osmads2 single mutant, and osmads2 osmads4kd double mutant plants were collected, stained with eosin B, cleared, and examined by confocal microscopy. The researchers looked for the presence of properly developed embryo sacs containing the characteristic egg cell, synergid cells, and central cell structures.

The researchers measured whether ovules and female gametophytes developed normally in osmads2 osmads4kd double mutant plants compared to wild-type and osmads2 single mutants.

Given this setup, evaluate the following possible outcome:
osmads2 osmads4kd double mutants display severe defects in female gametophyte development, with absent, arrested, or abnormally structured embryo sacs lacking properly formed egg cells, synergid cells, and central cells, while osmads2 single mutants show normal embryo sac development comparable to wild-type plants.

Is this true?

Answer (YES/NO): YES